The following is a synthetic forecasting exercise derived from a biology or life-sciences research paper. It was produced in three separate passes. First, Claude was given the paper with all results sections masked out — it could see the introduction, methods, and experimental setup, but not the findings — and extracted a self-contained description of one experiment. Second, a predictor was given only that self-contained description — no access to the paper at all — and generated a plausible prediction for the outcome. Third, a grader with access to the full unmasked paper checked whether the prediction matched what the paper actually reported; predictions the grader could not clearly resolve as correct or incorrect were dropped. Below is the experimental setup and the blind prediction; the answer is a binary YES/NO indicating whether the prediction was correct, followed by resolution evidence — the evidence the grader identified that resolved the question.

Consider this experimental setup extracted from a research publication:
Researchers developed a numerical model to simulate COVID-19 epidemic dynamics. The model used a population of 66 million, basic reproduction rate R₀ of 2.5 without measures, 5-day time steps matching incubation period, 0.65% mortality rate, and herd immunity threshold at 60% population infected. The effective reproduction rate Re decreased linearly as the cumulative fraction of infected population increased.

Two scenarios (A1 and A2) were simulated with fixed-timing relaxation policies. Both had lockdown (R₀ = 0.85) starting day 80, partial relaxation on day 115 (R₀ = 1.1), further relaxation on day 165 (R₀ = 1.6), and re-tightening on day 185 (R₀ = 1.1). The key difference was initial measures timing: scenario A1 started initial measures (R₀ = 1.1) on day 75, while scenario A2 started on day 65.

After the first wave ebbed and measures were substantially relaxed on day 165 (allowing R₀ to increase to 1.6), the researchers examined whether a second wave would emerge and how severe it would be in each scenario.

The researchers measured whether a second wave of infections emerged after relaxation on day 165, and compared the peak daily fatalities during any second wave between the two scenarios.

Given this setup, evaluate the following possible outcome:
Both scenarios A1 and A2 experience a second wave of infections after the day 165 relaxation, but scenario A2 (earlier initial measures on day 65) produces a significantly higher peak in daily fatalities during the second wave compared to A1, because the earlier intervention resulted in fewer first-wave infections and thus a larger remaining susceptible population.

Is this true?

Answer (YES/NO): YES